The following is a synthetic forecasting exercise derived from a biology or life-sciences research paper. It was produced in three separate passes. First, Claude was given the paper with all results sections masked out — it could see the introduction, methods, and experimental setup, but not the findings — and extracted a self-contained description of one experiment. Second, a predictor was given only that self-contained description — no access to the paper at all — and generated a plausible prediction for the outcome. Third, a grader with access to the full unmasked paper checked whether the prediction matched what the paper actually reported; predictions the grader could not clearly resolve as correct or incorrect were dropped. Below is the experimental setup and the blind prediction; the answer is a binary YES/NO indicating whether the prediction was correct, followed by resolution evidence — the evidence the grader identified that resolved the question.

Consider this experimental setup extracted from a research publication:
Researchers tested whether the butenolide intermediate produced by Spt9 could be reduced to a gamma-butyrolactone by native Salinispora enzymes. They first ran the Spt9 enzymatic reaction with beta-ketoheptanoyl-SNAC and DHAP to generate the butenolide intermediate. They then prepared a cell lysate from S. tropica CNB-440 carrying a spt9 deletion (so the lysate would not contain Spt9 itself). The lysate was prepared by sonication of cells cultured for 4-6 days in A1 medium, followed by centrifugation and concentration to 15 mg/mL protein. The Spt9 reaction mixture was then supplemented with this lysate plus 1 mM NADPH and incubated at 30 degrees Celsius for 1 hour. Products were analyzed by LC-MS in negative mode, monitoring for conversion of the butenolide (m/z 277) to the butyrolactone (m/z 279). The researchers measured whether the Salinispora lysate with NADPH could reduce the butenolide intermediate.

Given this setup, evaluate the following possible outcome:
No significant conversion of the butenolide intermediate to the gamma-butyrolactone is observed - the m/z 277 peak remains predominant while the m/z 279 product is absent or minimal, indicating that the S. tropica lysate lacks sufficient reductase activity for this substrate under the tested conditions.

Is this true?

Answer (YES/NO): NO